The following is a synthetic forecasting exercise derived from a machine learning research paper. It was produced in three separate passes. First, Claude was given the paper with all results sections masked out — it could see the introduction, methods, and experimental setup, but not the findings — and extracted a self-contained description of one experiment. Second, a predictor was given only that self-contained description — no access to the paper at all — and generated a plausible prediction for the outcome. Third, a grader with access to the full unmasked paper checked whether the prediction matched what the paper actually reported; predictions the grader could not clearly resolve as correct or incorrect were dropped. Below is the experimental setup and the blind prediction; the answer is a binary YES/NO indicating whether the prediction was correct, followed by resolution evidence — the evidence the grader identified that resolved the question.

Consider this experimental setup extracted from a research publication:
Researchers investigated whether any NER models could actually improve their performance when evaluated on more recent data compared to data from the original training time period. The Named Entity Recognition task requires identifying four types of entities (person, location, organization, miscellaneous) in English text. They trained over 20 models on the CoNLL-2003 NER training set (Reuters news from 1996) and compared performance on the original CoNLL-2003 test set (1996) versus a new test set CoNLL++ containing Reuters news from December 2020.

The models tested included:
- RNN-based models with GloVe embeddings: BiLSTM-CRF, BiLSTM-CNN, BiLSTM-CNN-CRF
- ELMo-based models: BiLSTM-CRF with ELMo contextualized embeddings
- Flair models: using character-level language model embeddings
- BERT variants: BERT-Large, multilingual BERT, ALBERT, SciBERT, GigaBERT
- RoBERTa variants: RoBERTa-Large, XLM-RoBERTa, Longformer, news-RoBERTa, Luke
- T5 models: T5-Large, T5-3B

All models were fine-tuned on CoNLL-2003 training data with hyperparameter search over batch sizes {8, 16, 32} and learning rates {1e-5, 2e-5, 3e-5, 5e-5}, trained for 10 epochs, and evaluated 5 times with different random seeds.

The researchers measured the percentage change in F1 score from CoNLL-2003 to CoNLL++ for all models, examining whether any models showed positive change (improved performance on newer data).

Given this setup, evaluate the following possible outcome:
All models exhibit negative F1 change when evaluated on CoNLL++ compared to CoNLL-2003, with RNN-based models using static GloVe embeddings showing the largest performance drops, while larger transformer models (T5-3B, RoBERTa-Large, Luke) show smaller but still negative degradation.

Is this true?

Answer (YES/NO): NO